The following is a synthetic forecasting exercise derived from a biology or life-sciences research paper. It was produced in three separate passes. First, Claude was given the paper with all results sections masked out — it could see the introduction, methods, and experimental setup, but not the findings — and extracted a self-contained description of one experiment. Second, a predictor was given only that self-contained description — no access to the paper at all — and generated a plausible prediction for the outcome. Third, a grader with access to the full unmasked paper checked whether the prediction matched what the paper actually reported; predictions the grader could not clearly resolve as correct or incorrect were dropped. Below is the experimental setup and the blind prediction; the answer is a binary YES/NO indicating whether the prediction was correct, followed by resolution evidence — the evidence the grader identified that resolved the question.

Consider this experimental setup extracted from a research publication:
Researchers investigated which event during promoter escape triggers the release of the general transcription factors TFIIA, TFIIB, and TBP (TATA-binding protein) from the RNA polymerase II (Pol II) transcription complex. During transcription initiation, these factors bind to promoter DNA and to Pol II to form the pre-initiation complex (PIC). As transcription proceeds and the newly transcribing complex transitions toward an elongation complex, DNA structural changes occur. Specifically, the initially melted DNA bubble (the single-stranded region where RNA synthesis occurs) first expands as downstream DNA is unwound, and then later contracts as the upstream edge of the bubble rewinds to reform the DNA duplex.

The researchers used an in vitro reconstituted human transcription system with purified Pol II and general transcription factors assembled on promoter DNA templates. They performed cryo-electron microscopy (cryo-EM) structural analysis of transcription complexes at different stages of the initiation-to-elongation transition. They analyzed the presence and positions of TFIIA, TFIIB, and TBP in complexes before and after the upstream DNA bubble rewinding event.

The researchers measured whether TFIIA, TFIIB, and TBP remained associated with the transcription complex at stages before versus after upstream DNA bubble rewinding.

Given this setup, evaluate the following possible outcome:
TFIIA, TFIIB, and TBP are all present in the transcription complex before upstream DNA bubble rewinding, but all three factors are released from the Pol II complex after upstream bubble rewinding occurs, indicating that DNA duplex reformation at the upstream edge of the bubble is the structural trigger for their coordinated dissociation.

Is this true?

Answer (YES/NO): YES